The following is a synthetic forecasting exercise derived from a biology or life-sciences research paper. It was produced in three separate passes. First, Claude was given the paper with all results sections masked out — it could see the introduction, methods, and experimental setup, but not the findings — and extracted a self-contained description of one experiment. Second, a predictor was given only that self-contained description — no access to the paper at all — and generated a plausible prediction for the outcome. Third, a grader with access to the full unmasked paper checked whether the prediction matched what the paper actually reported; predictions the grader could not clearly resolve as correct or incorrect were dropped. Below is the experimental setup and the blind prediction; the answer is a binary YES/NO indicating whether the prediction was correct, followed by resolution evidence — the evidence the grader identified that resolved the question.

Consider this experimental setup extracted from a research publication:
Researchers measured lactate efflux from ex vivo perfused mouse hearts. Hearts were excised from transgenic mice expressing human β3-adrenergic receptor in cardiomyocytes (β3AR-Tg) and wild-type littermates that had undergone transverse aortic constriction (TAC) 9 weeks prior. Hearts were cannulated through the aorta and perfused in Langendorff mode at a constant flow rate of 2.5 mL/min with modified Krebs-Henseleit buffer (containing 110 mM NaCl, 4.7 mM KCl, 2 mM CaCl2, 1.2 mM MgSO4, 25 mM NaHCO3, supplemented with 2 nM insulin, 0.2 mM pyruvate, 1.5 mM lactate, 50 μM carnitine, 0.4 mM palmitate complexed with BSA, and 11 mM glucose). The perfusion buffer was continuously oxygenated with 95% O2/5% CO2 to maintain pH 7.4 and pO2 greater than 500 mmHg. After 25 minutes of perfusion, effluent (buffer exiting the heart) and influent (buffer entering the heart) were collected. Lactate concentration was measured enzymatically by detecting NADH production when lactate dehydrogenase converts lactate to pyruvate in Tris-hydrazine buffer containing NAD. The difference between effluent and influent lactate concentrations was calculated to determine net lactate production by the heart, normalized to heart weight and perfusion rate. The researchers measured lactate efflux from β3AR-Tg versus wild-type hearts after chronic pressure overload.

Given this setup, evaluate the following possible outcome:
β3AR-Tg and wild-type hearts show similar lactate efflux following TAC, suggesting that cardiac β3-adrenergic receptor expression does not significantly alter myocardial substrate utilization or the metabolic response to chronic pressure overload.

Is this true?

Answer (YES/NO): YES